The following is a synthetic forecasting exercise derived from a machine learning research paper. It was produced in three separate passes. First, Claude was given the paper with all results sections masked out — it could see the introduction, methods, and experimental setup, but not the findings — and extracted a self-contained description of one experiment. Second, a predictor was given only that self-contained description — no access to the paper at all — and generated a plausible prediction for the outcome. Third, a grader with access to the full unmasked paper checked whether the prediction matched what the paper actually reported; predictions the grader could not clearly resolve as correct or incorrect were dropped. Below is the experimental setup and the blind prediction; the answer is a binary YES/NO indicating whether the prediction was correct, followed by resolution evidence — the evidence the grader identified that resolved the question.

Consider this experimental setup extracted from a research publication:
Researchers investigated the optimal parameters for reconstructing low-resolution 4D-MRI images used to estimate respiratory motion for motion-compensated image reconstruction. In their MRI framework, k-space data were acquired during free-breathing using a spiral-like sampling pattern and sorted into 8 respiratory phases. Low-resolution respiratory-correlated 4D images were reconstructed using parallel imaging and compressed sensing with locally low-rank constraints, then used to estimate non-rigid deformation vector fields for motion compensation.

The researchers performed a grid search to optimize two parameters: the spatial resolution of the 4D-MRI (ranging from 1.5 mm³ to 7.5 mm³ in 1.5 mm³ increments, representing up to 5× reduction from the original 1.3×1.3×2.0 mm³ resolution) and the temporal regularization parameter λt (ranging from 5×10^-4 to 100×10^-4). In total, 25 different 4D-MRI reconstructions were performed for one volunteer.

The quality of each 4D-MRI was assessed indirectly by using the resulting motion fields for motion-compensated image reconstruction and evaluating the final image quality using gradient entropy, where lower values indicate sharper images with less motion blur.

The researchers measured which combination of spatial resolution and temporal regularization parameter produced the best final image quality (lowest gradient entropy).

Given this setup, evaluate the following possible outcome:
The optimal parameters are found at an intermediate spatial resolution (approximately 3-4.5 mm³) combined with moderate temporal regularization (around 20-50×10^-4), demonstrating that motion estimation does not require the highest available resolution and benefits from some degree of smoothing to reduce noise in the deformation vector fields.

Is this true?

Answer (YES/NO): NO